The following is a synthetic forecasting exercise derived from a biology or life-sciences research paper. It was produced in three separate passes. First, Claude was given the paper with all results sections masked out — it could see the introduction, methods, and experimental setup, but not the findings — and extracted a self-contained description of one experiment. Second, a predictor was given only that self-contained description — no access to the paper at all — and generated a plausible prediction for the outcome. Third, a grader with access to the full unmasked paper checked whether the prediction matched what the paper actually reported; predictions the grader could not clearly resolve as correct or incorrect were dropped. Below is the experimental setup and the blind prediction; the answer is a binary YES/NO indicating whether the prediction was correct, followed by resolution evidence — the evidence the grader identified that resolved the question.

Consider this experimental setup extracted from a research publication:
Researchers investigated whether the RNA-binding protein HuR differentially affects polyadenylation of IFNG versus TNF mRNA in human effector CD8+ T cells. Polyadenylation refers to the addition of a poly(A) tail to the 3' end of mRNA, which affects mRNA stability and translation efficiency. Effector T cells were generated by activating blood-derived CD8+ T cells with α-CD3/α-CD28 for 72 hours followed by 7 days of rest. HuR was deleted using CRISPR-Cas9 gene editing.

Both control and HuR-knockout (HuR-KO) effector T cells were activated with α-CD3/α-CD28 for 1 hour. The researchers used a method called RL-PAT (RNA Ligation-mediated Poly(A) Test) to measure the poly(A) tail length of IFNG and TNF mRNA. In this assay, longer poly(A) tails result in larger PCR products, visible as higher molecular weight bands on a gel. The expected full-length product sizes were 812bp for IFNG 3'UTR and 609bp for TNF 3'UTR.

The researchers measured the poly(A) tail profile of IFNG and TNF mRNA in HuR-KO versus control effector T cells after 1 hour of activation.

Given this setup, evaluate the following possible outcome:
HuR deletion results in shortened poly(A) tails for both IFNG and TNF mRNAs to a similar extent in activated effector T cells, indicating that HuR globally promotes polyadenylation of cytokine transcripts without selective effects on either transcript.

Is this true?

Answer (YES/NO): NO